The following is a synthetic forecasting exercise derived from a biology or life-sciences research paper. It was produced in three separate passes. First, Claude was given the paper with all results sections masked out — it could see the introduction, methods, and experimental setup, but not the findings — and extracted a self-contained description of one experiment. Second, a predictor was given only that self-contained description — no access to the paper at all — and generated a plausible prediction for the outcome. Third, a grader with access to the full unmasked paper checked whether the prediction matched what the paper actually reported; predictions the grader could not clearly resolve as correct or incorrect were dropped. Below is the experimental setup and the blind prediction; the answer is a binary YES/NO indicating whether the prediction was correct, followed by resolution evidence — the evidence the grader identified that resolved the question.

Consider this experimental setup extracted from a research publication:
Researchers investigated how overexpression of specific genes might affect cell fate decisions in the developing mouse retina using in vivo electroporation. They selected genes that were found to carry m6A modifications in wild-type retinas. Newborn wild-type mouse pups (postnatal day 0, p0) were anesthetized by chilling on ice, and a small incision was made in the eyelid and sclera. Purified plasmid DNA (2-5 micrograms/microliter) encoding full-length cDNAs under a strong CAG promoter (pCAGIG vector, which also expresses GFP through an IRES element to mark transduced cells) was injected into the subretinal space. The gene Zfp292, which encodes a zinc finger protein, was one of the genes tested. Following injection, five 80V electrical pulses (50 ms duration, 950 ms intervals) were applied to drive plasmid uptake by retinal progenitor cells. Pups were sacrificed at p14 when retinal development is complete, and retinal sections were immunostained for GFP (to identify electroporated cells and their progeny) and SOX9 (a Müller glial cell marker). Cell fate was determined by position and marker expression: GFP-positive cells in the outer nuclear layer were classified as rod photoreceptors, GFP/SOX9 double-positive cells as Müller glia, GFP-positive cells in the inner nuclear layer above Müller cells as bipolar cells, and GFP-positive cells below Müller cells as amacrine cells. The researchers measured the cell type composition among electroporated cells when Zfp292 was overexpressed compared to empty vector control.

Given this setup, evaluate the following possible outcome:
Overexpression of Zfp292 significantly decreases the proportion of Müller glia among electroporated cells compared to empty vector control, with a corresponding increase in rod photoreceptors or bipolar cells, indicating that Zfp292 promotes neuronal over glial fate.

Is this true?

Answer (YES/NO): NO